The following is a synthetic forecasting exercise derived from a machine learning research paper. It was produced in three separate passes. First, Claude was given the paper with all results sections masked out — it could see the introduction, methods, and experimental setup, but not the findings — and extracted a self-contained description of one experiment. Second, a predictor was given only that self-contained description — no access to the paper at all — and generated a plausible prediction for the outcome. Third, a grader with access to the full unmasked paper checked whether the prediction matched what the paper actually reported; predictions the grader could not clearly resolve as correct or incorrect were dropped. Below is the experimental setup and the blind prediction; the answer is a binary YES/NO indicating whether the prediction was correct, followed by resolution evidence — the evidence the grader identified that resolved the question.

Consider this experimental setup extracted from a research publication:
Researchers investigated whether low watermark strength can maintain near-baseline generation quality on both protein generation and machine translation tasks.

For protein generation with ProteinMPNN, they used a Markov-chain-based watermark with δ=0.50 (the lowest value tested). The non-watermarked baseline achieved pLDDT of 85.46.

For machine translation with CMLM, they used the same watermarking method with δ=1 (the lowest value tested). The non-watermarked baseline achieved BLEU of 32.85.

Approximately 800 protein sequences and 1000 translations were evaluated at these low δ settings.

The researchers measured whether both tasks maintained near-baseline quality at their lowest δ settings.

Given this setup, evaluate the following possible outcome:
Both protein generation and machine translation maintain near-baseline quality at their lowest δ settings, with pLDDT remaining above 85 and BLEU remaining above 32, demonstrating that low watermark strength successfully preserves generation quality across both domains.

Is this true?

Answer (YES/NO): YES